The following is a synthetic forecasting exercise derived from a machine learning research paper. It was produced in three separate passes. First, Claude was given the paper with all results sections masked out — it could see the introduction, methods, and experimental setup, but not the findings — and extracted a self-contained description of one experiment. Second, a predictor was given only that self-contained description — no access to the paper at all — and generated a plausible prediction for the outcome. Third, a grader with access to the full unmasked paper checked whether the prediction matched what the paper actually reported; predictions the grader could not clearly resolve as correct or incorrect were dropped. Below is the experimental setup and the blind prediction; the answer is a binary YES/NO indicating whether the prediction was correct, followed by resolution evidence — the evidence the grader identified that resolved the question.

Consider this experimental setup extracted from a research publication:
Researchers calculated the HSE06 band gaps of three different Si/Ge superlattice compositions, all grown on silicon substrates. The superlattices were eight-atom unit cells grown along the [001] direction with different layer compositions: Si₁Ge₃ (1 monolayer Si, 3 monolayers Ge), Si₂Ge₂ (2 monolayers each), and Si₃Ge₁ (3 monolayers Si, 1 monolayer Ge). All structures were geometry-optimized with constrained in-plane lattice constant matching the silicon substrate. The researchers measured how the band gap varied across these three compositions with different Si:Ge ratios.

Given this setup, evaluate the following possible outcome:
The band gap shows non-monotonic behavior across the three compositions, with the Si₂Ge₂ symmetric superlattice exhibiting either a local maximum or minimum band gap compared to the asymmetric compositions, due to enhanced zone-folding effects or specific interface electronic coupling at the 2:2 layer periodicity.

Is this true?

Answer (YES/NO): NO